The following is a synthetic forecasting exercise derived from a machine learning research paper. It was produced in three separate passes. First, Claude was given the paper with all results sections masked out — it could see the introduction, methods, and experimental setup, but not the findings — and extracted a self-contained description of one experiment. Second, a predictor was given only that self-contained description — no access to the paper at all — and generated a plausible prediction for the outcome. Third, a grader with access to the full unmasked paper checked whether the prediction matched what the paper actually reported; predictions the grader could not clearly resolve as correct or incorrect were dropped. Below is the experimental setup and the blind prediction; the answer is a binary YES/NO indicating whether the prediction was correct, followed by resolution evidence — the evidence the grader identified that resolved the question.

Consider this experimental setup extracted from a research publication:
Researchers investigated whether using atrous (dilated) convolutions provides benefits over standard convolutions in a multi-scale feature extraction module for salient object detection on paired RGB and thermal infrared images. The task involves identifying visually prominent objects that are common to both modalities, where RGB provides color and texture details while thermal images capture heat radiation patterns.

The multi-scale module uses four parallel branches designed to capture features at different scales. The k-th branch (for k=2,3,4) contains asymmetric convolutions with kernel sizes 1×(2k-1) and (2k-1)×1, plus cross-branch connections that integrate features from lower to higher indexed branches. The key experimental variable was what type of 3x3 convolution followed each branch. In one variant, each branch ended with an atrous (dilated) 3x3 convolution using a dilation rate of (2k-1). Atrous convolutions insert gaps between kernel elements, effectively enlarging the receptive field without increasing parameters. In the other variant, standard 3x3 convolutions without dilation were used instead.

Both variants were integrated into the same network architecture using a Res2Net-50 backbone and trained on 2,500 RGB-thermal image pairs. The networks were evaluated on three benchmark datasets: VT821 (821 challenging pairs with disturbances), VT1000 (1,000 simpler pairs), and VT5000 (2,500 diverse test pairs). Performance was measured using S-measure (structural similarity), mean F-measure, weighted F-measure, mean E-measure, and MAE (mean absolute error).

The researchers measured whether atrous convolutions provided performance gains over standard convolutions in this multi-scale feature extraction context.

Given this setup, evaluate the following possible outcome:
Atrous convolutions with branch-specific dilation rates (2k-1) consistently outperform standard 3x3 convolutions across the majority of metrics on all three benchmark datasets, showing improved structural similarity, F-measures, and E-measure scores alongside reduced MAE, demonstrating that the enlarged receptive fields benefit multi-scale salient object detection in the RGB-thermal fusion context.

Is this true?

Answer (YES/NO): YES